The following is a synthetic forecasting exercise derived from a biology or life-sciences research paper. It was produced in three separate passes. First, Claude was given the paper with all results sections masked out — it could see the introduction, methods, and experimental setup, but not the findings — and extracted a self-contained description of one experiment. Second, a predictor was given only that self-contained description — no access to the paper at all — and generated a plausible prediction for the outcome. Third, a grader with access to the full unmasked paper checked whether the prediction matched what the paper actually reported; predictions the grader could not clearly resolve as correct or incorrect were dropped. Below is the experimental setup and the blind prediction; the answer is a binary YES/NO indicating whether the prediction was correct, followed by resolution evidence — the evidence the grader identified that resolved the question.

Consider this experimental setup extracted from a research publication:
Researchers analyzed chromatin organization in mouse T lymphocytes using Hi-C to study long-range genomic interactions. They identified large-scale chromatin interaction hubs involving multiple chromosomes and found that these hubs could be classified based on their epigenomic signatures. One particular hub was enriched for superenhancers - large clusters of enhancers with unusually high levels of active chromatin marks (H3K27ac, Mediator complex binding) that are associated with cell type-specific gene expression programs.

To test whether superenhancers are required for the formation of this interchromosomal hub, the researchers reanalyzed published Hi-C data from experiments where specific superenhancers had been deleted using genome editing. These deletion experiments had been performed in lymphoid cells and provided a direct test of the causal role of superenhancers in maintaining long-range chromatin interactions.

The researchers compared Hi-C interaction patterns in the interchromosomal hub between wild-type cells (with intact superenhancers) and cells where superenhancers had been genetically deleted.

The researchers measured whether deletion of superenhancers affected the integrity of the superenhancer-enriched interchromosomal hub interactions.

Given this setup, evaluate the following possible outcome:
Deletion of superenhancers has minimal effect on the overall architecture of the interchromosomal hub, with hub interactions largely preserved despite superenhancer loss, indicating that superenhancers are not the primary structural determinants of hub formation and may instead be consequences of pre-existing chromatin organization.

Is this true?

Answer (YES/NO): NO